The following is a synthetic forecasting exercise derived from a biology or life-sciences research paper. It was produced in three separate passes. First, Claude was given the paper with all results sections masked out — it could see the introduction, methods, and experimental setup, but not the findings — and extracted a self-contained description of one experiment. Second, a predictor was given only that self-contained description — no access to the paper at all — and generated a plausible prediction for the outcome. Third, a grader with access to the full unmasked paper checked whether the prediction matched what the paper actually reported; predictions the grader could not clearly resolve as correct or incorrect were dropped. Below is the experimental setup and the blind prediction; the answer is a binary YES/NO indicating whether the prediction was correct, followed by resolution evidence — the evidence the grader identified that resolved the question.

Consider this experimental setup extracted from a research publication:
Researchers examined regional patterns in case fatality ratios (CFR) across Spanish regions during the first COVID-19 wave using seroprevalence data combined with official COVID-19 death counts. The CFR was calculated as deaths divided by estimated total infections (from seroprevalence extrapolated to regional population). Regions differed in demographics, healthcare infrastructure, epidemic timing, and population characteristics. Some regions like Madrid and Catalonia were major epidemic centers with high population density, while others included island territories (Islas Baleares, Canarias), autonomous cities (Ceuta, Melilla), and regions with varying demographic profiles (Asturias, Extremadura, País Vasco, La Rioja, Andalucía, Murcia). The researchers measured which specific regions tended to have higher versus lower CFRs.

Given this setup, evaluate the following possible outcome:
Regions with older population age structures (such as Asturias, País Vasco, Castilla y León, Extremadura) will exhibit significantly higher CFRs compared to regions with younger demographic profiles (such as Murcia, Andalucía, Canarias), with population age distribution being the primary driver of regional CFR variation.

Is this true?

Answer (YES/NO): NO